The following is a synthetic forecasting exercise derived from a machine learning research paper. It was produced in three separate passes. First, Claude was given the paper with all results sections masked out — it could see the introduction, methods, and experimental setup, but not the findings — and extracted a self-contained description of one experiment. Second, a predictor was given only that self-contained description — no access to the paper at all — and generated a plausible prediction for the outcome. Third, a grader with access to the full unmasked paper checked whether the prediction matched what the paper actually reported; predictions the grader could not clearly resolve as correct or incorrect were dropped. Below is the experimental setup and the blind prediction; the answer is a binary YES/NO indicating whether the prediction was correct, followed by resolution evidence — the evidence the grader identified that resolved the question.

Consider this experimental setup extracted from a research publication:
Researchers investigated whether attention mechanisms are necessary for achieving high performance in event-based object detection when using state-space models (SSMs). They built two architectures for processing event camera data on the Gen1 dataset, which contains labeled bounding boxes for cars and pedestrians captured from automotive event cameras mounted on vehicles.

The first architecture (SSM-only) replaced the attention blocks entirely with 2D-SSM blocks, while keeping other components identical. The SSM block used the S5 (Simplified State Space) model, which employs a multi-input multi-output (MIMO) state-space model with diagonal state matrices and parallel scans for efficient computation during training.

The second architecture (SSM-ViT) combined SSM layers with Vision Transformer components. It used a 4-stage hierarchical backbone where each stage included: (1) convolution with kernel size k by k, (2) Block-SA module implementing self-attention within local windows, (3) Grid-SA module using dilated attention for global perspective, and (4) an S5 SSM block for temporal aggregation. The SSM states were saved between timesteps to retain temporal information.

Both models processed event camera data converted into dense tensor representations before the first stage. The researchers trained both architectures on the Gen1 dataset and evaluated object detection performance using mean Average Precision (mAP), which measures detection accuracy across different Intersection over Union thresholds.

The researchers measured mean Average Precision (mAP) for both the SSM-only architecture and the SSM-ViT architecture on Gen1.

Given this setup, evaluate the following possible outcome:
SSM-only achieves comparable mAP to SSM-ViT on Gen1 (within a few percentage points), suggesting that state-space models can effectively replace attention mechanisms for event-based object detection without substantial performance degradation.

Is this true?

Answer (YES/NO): YES